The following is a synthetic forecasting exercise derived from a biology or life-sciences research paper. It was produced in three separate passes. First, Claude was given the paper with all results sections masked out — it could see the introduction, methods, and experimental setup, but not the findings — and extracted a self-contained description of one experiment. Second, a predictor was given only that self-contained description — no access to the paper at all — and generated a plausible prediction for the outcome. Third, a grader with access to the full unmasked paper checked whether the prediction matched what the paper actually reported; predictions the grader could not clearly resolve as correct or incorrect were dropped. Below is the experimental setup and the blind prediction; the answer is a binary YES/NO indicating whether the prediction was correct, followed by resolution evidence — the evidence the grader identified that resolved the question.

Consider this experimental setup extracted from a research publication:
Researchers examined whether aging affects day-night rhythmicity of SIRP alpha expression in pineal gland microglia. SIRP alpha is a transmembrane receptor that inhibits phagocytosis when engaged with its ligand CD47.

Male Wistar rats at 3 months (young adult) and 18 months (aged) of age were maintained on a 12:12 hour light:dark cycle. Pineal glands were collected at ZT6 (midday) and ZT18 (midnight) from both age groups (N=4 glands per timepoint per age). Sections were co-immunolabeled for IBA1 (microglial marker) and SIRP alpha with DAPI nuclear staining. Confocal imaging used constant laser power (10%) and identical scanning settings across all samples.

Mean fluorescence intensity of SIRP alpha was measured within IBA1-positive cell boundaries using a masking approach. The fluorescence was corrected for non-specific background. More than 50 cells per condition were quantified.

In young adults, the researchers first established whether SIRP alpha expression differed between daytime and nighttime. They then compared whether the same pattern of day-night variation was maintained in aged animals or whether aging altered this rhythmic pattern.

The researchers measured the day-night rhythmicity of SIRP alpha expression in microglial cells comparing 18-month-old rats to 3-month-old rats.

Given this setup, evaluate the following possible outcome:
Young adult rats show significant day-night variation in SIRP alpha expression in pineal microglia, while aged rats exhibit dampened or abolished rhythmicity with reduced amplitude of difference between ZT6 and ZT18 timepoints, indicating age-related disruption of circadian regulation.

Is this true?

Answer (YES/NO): NO